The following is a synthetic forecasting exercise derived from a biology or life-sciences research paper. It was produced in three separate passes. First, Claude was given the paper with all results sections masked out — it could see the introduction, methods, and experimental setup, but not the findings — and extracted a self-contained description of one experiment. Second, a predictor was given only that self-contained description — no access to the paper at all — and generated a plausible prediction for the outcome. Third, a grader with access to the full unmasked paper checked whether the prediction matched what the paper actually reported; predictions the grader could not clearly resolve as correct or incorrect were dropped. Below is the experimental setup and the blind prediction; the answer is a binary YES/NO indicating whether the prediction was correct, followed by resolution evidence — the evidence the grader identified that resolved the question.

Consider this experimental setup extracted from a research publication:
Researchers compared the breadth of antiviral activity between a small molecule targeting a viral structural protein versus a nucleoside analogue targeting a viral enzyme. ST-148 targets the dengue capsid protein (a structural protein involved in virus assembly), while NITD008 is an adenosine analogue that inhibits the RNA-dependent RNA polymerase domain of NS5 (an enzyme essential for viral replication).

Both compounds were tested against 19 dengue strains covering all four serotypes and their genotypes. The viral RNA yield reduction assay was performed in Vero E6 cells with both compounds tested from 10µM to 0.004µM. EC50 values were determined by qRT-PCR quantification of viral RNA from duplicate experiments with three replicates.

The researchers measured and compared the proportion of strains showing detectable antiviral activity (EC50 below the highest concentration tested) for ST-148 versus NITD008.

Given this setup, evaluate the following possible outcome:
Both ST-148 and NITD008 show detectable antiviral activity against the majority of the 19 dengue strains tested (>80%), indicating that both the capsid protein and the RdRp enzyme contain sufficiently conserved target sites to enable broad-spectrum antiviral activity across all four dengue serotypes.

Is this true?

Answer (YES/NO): NO